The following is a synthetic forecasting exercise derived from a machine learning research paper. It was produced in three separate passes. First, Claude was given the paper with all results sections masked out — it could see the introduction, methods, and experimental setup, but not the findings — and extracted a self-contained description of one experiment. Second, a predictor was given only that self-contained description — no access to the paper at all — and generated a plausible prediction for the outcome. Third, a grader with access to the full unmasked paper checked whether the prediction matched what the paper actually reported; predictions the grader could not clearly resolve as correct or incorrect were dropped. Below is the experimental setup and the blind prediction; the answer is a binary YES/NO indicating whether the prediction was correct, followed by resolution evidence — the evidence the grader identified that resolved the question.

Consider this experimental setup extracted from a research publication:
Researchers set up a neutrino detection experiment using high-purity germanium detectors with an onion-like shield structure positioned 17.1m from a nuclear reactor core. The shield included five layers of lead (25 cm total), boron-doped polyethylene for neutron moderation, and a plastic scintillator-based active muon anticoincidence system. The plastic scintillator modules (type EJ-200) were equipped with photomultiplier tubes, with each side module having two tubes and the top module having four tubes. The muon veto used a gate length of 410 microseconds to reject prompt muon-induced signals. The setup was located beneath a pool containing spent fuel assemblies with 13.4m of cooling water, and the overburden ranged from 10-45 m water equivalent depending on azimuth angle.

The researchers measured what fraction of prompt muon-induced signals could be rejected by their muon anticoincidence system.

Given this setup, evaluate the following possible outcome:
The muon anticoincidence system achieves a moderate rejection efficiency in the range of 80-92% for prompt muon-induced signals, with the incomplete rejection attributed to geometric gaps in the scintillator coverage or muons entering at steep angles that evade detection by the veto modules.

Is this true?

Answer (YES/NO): NO